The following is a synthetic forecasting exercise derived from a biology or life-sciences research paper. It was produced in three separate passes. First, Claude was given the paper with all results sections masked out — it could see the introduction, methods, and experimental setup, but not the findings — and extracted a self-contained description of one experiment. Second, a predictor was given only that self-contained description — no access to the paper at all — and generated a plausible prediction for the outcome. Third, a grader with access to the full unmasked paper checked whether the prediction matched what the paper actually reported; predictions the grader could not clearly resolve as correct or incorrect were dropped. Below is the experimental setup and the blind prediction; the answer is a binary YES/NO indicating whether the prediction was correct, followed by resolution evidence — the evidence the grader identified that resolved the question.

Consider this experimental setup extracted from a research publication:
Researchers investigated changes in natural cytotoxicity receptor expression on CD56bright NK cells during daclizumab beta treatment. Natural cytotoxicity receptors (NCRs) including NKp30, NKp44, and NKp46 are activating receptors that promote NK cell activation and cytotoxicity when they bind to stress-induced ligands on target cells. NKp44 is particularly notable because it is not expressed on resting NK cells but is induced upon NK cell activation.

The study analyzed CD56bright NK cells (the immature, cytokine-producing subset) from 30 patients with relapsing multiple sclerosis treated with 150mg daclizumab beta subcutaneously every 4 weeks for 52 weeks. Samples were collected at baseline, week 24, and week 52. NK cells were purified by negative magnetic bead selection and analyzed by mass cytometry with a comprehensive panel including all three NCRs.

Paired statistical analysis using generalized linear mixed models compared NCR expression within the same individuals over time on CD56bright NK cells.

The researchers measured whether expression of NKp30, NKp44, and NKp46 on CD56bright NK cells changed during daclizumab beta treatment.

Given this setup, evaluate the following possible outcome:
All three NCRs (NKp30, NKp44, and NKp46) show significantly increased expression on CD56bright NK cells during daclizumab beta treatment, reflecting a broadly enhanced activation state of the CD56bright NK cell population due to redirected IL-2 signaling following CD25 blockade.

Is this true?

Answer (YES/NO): NO